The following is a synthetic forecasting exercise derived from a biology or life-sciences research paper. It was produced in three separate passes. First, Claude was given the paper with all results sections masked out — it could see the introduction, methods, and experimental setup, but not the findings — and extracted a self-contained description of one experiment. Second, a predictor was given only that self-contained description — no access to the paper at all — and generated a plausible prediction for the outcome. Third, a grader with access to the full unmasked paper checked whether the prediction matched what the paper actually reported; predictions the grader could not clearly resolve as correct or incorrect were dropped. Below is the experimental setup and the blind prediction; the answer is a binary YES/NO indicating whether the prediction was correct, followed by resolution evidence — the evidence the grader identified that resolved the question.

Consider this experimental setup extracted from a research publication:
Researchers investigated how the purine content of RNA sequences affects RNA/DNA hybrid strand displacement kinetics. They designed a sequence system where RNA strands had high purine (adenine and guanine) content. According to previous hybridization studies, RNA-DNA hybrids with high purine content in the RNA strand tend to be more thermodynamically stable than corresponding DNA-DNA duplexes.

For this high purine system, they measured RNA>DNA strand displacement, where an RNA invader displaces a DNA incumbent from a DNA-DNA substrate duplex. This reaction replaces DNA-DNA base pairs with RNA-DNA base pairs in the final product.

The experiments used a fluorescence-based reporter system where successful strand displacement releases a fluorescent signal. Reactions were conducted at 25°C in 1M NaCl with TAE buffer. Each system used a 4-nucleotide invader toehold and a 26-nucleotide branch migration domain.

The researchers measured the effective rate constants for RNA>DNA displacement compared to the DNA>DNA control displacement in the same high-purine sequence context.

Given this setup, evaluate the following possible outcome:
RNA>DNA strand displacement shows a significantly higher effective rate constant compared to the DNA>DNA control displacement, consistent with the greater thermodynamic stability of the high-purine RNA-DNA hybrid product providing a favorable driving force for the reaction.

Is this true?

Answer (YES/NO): YES